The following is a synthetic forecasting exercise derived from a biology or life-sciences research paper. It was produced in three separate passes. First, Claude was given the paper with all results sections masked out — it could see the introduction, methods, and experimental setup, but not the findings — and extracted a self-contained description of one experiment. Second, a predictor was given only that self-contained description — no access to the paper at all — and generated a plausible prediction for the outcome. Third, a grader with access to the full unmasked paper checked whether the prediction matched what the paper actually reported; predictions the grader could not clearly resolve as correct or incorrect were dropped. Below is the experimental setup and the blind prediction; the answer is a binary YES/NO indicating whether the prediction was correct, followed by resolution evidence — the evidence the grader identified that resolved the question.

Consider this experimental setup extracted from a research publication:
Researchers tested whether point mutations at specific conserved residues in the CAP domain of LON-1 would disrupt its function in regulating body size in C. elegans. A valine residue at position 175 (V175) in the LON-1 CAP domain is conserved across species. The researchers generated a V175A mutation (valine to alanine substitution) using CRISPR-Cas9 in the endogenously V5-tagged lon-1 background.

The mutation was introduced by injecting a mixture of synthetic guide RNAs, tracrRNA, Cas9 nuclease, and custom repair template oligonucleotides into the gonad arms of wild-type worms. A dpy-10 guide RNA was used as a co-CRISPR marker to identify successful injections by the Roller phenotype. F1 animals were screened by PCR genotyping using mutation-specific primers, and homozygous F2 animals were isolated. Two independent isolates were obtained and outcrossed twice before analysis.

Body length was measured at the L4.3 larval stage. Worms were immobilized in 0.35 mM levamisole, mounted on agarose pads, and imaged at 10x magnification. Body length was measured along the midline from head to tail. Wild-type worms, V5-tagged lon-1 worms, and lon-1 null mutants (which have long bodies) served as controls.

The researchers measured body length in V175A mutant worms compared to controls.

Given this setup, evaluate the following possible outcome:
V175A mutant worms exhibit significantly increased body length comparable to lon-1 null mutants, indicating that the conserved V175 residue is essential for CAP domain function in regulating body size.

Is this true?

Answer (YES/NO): NO